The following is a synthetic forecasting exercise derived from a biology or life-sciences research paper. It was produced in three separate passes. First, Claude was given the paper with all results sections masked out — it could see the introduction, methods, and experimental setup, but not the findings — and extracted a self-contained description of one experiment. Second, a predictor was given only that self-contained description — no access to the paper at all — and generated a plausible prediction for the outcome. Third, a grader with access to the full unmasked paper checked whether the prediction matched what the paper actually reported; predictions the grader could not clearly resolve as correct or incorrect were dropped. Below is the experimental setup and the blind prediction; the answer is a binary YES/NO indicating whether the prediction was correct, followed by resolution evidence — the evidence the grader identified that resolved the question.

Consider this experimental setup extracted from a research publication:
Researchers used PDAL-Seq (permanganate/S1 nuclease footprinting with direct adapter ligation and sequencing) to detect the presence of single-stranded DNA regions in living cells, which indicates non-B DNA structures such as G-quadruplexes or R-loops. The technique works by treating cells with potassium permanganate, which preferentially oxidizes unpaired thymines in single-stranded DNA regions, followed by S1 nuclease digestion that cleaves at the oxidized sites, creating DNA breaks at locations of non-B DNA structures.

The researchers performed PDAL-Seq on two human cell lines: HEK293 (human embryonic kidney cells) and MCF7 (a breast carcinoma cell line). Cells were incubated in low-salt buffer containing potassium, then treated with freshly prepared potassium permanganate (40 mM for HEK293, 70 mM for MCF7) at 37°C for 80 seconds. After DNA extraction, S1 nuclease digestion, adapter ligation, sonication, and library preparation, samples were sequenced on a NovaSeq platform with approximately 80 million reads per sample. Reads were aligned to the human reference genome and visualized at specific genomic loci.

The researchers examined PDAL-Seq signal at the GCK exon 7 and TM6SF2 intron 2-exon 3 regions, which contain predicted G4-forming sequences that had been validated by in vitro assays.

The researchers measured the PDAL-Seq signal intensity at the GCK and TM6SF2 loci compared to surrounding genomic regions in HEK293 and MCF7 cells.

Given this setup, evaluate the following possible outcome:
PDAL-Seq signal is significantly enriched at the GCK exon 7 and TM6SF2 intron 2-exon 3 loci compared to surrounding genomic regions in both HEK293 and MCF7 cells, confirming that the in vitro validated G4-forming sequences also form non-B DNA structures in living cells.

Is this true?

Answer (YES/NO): NO